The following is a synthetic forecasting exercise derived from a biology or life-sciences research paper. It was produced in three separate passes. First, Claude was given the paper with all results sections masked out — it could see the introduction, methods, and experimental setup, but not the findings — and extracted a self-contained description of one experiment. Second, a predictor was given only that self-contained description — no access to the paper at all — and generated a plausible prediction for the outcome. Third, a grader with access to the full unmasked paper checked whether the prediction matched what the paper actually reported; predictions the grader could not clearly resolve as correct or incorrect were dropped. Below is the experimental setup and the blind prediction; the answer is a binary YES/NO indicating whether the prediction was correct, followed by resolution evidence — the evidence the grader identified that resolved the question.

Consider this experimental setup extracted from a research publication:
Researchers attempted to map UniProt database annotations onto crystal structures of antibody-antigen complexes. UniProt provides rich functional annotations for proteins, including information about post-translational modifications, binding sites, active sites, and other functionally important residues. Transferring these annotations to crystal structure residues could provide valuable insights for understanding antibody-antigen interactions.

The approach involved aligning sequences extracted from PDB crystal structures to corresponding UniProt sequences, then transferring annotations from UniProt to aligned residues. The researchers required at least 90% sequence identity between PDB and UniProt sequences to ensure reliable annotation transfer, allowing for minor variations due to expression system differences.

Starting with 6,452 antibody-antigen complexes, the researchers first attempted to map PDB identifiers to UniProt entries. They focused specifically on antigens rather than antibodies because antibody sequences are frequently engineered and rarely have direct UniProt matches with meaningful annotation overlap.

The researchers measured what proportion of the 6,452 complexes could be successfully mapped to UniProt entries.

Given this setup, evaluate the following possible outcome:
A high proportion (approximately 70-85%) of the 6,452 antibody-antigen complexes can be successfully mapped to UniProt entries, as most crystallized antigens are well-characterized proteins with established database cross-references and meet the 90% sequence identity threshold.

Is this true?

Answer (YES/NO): NO